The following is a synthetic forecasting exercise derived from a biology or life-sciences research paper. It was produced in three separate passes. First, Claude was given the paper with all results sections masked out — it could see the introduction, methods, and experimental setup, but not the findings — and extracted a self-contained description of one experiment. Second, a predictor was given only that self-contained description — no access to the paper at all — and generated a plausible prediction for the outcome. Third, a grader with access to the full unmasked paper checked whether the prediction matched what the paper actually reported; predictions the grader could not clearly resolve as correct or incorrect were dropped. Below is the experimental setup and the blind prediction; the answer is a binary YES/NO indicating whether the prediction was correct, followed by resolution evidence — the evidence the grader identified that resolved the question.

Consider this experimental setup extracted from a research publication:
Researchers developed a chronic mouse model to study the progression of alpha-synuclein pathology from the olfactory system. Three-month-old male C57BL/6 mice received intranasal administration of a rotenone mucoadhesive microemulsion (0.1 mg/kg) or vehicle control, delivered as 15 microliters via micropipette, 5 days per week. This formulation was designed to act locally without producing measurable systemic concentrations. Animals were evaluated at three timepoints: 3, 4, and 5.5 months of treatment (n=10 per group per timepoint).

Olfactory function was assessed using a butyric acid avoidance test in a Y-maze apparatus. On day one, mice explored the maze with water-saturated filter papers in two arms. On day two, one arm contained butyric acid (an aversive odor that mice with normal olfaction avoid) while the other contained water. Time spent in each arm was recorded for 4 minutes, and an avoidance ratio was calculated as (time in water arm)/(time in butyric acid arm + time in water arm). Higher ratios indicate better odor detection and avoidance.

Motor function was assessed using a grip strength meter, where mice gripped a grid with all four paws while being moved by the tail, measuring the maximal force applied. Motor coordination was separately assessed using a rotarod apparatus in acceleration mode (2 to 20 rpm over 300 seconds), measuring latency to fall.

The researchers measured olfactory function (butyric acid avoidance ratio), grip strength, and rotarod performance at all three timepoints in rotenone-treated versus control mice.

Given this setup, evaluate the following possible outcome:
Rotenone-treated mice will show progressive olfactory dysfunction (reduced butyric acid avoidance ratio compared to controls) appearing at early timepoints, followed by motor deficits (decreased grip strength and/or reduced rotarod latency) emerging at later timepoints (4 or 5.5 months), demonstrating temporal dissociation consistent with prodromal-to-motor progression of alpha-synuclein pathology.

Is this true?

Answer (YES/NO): YES